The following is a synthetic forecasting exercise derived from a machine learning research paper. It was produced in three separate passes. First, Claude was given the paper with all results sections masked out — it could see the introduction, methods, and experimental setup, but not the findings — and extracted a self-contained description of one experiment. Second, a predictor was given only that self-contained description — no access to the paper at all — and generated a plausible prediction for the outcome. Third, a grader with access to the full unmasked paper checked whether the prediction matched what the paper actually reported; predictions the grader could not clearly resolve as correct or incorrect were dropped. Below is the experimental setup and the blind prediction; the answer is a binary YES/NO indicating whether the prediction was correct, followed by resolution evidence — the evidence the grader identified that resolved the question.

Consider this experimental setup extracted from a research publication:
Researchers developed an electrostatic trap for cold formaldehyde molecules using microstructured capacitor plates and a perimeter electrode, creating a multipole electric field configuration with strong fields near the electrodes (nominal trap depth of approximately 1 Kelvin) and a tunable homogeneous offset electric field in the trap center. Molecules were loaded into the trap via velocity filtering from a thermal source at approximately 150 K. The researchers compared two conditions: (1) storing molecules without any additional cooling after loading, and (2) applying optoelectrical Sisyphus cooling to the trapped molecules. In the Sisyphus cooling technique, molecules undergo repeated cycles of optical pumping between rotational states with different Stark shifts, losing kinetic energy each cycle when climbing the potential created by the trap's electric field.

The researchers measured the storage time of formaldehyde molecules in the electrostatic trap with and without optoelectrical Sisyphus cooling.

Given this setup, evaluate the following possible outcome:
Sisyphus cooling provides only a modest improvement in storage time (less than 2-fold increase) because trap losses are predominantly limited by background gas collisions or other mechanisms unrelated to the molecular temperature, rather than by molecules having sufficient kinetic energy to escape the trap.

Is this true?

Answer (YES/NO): NO